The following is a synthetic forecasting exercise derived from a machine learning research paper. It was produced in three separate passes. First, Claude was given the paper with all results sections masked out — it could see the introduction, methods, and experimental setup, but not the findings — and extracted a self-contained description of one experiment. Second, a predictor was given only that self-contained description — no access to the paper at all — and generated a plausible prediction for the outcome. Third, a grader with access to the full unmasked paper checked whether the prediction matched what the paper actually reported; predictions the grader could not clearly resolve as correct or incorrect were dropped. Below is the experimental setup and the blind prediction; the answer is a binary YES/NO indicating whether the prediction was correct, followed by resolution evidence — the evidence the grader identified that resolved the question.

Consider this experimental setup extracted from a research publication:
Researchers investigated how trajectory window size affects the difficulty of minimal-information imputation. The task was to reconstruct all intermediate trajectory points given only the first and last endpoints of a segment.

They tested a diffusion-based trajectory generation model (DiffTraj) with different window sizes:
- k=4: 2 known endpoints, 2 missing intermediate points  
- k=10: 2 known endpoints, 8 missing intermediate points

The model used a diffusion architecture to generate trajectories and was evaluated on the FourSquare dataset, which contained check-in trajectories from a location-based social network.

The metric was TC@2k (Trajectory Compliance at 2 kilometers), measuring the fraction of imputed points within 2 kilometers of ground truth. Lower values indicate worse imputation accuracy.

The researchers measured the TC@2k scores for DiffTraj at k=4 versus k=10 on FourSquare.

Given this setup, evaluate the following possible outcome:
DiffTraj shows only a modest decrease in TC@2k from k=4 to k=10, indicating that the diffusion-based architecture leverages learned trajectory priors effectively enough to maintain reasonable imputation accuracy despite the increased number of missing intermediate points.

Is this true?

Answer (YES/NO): NO